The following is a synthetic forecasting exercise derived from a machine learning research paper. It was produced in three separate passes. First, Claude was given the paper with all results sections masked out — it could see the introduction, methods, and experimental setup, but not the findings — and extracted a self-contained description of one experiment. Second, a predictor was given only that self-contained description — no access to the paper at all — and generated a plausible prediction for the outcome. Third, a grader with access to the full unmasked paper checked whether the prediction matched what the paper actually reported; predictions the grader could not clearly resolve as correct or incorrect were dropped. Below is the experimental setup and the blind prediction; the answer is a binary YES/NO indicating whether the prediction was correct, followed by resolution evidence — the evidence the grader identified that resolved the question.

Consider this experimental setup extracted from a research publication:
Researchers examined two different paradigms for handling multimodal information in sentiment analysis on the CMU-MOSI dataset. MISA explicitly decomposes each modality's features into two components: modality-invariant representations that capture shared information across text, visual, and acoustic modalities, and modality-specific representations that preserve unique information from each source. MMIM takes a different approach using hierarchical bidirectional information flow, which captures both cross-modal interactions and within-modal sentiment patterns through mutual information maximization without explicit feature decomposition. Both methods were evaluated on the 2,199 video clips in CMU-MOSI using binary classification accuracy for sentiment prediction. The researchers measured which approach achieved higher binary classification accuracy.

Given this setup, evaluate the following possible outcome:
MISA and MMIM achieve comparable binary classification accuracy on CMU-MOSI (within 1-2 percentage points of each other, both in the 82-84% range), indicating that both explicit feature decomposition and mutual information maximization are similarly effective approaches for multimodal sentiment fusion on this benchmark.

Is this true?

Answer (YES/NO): NO